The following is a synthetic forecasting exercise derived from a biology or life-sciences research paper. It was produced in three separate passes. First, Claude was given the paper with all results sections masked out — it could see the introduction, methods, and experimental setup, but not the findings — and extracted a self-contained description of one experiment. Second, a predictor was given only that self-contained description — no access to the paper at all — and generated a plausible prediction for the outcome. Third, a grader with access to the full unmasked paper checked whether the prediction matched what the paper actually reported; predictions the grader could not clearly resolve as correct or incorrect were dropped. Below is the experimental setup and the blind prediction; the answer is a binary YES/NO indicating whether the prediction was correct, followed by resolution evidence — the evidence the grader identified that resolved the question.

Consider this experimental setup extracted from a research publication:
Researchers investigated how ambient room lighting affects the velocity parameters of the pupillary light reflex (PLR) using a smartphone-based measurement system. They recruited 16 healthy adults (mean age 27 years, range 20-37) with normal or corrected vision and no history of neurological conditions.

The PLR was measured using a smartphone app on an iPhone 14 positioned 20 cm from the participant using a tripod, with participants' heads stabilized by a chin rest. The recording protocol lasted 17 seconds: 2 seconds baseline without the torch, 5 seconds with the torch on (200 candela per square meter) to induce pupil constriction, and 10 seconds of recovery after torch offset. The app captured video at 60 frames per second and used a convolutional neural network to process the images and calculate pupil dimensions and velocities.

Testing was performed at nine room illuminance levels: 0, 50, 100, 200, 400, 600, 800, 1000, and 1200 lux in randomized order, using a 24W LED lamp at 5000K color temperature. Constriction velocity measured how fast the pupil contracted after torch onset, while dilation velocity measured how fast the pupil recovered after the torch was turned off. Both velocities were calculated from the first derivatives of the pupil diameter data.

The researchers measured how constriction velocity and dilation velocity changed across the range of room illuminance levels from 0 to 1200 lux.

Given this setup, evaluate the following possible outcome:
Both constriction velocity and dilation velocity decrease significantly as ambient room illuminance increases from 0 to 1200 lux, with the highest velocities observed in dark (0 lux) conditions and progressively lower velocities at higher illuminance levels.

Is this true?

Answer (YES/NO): NO